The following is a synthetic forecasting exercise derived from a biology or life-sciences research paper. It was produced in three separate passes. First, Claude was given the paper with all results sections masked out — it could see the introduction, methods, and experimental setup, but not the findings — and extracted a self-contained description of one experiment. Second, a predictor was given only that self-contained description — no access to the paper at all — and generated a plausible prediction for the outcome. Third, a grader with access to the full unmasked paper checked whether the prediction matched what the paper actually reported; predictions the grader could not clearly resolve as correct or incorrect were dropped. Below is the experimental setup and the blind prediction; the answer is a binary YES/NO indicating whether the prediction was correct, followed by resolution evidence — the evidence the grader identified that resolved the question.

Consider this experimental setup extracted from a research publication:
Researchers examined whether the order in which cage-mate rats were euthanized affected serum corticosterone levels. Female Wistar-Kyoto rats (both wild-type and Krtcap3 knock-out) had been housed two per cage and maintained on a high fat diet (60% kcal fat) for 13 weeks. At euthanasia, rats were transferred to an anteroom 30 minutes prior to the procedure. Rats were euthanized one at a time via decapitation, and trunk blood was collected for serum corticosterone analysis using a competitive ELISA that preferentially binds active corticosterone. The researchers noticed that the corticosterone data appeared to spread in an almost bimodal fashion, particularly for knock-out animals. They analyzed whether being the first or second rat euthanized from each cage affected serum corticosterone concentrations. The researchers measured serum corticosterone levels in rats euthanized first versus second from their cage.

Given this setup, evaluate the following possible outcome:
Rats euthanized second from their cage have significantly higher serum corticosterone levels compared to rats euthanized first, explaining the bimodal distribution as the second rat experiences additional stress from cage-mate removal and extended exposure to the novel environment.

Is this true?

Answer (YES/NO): NO